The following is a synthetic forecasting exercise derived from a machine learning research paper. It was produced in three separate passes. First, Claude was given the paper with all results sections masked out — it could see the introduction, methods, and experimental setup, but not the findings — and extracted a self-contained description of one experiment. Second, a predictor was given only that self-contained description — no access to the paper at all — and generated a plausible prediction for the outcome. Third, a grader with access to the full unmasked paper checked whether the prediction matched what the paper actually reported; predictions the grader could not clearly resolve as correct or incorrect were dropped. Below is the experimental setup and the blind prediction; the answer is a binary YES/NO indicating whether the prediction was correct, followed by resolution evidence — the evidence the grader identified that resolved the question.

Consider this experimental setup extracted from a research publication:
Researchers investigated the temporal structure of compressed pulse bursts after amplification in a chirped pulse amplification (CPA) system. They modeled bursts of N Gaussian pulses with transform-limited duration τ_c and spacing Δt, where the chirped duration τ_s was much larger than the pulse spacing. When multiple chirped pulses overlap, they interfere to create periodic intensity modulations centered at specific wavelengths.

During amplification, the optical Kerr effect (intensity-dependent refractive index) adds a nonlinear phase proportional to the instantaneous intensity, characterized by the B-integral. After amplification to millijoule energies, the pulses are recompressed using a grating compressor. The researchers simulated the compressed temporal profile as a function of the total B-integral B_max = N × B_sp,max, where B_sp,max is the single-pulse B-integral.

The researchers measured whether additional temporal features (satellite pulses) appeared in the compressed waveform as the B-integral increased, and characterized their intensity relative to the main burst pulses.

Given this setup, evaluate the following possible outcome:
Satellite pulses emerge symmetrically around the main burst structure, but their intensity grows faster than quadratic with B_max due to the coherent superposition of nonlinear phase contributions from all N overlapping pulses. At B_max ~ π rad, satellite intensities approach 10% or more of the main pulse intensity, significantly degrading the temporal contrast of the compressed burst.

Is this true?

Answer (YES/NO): NO